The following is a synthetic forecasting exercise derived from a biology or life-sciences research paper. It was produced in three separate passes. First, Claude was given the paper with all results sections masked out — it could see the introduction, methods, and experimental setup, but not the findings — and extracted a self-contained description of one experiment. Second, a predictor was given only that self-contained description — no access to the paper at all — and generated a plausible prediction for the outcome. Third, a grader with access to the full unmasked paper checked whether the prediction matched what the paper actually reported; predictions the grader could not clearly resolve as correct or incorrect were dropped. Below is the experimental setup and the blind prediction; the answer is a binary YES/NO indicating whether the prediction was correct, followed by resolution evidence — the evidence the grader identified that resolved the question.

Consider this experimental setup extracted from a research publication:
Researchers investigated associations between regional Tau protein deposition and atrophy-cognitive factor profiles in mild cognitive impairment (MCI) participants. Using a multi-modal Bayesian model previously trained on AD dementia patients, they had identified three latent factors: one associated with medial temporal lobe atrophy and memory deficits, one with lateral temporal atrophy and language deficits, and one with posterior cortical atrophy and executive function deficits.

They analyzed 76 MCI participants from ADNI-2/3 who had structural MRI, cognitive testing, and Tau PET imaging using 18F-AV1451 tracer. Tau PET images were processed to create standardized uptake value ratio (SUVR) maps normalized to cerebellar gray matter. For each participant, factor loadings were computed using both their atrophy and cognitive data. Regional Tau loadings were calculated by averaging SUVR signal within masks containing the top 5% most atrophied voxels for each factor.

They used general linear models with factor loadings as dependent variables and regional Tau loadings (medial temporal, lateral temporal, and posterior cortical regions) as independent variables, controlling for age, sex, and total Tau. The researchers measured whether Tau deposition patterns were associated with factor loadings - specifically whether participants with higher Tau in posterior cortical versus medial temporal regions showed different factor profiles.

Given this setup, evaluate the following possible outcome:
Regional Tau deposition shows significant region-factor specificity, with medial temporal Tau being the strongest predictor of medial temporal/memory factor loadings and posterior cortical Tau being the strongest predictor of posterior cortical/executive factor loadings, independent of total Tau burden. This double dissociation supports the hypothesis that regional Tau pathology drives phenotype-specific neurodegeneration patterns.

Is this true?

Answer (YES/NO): NO